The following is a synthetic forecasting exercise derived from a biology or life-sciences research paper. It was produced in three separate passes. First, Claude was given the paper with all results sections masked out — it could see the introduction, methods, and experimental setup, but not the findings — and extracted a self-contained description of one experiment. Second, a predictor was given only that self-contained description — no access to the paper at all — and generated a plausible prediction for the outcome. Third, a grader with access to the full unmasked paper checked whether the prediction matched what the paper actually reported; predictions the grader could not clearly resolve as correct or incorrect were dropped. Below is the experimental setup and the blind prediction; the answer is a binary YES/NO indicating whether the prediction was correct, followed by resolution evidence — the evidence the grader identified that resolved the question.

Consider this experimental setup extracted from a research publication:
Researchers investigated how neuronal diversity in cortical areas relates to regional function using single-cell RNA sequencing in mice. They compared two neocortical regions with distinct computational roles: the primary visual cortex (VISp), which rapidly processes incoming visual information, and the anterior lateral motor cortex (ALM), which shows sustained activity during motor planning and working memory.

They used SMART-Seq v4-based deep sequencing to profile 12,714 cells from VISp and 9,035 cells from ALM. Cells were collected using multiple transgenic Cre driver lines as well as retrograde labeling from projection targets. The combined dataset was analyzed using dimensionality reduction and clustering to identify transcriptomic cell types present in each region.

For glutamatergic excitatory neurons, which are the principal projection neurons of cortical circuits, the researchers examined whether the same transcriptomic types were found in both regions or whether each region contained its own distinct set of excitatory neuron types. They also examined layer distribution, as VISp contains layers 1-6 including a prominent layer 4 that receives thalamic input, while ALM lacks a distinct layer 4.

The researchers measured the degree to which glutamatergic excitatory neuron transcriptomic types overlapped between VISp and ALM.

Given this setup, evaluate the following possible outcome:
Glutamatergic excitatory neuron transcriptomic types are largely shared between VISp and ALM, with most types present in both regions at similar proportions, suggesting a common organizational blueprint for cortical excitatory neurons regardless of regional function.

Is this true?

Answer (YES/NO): NO